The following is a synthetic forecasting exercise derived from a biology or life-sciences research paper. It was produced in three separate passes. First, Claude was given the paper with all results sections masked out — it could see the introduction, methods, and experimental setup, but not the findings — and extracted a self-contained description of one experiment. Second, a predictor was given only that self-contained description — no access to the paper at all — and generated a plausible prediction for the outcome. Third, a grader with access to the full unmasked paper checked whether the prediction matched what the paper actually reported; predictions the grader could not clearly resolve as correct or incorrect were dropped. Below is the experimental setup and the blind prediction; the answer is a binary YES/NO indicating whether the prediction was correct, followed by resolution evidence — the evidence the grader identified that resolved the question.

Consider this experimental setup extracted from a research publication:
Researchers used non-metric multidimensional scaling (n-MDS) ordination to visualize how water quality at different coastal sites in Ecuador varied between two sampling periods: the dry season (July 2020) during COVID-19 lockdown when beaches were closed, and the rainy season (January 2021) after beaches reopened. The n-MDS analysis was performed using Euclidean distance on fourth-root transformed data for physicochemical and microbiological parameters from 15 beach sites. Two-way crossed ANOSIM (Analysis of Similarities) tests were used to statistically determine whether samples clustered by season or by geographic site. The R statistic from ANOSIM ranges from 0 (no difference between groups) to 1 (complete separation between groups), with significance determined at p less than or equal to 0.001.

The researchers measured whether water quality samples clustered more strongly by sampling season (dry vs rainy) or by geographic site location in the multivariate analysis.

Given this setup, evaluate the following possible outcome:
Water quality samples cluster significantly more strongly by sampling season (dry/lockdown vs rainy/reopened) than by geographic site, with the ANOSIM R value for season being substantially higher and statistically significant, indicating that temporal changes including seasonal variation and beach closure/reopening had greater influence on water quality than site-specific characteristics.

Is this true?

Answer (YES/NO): NO